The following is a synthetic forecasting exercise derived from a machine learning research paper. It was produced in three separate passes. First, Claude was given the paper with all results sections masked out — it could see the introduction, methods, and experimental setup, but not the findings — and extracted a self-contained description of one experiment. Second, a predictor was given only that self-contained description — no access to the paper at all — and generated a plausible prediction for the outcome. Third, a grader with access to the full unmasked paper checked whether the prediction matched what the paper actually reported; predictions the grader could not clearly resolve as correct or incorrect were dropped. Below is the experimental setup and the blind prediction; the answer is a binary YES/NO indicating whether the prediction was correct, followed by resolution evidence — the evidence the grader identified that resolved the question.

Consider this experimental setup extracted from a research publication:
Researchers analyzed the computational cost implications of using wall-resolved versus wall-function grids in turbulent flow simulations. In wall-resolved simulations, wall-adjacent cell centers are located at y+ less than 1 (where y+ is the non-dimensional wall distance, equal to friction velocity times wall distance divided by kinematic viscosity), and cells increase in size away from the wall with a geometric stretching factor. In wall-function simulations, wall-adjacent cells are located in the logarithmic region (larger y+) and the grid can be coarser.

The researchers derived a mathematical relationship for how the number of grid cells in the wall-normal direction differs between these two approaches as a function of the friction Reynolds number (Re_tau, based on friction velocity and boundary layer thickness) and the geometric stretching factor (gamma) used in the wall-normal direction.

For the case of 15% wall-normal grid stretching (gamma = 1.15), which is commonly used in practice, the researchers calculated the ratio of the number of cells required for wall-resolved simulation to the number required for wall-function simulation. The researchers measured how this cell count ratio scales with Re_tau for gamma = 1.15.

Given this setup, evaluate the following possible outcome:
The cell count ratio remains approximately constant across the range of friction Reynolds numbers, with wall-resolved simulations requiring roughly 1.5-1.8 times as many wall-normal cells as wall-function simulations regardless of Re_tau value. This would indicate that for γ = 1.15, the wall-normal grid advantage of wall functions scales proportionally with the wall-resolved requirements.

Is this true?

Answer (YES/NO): NO